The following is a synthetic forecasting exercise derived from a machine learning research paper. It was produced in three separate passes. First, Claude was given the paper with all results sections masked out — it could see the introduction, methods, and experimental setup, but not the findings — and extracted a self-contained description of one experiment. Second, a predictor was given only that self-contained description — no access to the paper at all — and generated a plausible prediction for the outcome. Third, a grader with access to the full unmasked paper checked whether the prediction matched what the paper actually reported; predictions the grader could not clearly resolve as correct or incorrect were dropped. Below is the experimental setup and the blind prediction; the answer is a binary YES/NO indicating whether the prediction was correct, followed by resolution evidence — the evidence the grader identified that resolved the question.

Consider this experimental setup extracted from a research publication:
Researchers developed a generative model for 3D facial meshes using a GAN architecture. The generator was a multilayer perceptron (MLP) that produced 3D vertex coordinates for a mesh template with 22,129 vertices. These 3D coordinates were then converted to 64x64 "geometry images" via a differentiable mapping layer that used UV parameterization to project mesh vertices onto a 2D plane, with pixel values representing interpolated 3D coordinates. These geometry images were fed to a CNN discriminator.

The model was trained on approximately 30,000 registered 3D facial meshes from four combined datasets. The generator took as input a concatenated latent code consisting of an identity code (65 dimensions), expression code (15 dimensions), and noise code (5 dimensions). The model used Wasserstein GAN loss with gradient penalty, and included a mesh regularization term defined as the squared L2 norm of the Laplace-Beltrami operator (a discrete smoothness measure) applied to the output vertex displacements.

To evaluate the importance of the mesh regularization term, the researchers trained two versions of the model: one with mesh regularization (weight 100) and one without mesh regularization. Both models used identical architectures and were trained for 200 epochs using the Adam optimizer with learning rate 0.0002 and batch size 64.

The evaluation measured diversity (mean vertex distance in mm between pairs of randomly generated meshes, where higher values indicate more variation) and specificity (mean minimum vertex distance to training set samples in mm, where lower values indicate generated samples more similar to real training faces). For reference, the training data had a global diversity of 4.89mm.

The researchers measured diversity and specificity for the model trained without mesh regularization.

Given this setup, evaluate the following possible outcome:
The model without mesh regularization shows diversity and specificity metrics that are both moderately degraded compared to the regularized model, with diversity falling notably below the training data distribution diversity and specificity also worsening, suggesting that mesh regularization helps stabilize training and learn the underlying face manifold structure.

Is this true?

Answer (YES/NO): NO